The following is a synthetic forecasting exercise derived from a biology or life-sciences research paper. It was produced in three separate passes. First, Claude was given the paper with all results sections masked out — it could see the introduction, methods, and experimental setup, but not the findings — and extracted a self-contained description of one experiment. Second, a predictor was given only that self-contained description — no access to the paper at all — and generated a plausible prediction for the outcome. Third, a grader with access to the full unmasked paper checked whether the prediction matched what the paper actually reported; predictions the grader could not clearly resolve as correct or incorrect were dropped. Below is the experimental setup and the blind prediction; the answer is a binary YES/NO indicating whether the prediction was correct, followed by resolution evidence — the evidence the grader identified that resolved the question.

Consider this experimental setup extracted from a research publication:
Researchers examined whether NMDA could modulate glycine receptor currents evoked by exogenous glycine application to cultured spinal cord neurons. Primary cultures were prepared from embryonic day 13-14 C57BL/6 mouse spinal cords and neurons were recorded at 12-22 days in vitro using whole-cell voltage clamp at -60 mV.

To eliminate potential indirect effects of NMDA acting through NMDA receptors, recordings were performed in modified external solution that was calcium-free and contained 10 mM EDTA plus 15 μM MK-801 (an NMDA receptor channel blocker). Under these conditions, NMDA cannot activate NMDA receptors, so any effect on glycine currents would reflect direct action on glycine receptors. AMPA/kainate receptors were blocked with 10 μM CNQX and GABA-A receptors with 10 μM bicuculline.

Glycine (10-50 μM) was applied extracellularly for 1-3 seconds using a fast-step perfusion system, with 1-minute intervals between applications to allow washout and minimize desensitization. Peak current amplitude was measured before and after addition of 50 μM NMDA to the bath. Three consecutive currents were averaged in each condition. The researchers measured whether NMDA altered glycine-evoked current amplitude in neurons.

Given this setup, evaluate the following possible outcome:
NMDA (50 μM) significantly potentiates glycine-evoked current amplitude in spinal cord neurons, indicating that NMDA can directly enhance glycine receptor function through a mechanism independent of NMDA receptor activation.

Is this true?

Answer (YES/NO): NO